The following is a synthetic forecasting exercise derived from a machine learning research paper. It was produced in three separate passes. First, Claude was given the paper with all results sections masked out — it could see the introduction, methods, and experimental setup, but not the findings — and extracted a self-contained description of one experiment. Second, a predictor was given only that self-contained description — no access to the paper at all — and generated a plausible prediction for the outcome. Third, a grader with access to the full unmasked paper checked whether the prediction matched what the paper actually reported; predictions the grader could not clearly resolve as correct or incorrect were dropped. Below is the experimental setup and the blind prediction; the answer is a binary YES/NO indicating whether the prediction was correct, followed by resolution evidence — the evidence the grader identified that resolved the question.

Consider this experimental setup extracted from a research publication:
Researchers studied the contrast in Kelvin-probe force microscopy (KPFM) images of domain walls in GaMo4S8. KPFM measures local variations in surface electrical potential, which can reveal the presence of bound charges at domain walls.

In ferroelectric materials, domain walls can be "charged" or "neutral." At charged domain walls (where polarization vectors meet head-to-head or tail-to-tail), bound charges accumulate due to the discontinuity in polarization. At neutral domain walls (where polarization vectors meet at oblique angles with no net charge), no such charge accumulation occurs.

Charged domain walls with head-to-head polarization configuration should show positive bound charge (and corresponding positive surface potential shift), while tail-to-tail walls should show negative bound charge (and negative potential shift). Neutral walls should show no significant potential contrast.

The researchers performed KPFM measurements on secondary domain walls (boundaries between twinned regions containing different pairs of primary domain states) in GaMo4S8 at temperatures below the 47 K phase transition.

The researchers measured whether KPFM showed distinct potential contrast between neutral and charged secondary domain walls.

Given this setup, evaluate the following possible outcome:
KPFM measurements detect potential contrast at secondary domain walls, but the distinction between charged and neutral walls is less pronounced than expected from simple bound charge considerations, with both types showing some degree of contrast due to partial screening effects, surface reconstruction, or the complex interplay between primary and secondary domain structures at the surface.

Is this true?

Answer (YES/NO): NO